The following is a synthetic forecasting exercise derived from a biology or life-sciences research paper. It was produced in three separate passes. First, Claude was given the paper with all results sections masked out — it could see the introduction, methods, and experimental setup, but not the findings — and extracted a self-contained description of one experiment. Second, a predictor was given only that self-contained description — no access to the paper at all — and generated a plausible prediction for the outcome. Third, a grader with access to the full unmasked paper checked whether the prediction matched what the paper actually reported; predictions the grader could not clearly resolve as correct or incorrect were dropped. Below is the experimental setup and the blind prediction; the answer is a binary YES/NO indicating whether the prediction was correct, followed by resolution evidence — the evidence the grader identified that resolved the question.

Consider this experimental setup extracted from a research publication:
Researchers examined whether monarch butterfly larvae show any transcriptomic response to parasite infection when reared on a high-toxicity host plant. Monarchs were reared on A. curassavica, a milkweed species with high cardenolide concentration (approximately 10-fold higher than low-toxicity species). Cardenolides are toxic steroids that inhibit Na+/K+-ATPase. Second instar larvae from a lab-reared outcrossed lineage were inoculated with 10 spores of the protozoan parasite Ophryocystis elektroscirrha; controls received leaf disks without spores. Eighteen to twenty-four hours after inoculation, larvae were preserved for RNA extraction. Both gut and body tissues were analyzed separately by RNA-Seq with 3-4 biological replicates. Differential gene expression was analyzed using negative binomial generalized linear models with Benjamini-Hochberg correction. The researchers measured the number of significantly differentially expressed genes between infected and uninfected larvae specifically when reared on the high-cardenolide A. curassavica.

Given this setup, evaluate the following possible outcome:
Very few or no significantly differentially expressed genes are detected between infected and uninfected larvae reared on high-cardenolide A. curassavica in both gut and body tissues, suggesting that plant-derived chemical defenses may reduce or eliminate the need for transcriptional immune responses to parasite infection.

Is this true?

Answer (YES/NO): YES